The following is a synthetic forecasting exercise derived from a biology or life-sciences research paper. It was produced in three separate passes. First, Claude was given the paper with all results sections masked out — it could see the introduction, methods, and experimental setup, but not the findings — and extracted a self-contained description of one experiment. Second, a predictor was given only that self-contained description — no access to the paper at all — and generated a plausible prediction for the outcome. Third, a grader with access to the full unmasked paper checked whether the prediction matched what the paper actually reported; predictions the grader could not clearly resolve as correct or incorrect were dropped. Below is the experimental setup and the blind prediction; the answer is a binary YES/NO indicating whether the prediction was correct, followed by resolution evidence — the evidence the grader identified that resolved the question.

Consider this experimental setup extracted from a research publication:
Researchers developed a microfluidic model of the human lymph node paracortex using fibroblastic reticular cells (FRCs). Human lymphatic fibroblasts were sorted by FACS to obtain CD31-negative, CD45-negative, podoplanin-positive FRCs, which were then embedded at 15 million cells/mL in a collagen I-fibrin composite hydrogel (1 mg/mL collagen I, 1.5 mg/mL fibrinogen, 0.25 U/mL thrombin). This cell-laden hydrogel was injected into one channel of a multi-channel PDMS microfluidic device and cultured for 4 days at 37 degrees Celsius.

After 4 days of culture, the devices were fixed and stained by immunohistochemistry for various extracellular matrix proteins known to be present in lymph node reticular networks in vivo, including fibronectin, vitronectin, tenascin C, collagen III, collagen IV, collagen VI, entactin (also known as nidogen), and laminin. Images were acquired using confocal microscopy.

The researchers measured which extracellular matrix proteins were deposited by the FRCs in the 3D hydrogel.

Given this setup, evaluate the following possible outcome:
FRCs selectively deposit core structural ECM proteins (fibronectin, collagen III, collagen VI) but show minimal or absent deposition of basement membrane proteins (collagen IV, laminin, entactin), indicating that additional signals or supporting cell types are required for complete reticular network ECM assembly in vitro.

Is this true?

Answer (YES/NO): NO